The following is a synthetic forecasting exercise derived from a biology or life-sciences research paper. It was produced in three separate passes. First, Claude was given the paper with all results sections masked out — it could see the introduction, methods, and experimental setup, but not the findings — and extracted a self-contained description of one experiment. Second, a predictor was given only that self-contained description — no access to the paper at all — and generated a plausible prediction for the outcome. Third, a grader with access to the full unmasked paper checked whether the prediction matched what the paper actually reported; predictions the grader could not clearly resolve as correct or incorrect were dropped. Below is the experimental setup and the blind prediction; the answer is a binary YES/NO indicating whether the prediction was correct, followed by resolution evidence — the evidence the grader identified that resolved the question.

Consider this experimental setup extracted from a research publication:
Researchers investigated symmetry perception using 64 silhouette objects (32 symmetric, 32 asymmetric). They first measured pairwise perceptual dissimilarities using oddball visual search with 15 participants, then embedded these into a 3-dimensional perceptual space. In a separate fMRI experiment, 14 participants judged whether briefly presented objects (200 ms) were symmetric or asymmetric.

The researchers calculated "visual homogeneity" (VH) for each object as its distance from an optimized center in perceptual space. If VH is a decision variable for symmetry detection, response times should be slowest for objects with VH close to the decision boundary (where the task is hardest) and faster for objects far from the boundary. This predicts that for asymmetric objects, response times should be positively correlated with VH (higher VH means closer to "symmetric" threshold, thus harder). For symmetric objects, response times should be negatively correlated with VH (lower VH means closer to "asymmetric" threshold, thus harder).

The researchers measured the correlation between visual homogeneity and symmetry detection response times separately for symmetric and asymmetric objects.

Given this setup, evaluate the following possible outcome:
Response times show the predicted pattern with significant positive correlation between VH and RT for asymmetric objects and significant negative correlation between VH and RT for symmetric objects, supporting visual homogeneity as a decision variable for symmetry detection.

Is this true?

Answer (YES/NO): YES